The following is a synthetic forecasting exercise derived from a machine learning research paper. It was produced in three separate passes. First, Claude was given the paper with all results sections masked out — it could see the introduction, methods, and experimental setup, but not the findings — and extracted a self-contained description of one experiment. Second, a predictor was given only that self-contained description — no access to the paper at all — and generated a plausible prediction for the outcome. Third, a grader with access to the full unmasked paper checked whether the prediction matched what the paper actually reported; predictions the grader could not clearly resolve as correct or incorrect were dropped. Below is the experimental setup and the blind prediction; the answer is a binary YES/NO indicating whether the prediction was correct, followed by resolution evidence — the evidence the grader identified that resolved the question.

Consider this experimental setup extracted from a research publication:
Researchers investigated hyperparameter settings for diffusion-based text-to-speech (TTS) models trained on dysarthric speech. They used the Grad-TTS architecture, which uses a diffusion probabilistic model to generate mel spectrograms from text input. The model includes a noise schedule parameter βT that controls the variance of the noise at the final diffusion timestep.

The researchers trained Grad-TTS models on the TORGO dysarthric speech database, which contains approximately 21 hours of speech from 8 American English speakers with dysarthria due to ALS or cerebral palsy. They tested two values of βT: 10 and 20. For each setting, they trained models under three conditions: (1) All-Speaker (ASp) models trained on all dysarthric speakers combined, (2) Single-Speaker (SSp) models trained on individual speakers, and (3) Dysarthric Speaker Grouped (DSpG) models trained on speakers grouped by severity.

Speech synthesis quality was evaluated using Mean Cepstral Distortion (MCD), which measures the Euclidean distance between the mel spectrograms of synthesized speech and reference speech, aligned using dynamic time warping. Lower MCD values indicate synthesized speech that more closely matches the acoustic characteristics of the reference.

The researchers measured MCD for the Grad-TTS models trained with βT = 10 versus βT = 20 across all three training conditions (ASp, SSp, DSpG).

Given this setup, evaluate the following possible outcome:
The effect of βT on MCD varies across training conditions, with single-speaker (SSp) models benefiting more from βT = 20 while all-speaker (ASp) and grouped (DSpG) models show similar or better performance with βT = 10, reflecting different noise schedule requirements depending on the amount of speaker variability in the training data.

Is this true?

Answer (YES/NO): NO